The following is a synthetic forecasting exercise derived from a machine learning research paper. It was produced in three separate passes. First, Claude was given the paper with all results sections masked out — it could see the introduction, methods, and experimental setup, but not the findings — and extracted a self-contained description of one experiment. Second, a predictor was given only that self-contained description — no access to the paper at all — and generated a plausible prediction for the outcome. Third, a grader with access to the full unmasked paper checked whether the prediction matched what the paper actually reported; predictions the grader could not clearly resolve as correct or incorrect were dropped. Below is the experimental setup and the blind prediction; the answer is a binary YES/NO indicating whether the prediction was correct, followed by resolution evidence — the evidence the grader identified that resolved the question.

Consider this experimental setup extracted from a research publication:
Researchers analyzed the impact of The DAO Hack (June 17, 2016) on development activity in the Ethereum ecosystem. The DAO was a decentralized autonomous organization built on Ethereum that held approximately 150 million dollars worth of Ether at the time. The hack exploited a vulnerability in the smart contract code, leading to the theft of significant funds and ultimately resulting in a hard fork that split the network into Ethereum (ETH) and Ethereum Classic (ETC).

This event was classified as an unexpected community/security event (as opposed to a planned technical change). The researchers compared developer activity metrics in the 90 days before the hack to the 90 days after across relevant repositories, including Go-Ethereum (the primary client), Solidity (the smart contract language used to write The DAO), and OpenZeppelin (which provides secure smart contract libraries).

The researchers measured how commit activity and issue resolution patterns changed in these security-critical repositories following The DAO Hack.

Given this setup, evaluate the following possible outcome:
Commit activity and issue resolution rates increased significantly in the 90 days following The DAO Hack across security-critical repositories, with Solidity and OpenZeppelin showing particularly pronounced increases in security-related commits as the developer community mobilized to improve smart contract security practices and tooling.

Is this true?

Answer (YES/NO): NO